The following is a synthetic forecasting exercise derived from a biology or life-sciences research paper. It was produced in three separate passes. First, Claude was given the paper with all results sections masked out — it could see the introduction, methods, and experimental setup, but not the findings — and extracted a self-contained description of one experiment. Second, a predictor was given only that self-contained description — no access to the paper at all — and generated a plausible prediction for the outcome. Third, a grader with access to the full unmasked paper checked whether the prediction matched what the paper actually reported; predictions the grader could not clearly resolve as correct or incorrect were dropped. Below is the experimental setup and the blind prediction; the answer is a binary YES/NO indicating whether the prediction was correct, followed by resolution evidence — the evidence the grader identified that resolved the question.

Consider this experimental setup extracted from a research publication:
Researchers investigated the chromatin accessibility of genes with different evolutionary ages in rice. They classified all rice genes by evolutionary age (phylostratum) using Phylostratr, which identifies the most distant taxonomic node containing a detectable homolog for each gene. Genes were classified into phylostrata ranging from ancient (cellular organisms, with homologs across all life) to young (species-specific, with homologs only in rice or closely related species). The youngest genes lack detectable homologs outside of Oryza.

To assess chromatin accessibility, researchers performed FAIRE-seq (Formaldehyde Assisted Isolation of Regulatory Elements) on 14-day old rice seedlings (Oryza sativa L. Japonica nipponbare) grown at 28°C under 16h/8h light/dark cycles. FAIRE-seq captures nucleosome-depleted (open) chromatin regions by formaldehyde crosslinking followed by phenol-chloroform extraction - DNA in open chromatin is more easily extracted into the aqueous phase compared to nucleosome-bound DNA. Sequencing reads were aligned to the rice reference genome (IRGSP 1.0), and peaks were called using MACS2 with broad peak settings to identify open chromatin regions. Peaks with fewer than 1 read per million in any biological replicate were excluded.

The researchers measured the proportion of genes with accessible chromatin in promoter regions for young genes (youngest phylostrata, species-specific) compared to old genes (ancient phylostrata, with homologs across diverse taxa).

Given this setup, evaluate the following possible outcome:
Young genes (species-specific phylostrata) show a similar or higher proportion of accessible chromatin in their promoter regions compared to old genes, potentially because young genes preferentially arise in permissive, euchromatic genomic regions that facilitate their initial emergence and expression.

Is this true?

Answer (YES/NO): NO